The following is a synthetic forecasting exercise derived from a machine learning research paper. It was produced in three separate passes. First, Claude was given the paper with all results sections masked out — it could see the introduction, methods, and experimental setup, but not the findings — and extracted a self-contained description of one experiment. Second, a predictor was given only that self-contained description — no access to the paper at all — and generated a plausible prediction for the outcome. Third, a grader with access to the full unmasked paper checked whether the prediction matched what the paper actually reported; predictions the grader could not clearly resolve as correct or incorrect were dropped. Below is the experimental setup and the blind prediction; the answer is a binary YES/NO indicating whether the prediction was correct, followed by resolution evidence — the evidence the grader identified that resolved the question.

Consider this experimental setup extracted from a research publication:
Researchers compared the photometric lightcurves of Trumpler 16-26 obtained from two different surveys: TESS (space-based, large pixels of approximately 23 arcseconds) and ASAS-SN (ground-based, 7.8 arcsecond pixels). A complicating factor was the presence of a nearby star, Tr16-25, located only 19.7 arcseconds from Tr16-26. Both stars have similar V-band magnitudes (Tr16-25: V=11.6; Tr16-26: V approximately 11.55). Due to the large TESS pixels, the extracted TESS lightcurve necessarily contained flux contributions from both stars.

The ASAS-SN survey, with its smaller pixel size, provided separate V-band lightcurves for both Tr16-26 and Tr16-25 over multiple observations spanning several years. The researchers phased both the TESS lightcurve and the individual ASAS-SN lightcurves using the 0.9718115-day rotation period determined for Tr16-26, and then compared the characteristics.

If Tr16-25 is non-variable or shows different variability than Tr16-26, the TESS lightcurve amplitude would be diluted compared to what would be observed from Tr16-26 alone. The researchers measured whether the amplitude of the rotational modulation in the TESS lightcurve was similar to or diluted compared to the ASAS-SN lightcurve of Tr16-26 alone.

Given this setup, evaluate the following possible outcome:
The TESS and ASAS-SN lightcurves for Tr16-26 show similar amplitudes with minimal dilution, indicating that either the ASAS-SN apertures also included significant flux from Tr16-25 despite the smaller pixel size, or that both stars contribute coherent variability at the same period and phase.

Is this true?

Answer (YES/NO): NO